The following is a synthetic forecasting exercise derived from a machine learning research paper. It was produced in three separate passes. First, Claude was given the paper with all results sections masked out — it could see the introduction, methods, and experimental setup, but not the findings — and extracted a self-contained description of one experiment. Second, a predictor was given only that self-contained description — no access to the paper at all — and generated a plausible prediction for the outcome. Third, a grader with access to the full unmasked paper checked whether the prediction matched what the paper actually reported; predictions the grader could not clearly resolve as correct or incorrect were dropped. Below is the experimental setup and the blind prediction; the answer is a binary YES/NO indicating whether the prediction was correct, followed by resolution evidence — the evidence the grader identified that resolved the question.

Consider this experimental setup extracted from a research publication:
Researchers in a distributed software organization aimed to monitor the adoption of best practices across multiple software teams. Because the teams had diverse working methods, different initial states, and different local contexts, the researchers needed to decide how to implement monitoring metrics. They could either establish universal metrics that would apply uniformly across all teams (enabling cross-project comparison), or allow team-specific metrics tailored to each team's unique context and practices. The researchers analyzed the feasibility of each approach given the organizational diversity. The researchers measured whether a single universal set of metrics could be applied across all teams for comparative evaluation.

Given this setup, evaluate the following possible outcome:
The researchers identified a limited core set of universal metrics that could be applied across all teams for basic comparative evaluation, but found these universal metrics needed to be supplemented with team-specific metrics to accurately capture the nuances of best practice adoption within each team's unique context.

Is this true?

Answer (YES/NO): NO